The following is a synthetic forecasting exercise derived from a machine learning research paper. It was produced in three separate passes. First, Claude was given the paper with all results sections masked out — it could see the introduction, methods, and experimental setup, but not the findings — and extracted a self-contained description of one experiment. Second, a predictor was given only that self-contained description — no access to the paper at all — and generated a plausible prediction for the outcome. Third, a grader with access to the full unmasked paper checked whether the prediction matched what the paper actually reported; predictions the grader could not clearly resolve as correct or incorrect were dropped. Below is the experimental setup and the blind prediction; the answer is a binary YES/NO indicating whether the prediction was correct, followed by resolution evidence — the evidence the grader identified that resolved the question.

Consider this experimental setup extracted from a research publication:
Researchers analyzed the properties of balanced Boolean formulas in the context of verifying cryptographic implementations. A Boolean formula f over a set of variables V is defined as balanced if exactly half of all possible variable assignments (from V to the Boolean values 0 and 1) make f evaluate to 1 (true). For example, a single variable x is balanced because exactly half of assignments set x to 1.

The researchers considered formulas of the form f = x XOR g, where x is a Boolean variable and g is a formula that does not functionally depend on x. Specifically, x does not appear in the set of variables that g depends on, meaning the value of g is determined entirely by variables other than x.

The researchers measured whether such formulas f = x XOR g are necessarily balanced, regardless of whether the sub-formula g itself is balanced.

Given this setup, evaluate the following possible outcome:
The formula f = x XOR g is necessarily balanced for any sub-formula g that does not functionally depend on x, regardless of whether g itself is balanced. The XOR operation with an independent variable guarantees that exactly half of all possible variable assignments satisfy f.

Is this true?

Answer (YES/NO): YES